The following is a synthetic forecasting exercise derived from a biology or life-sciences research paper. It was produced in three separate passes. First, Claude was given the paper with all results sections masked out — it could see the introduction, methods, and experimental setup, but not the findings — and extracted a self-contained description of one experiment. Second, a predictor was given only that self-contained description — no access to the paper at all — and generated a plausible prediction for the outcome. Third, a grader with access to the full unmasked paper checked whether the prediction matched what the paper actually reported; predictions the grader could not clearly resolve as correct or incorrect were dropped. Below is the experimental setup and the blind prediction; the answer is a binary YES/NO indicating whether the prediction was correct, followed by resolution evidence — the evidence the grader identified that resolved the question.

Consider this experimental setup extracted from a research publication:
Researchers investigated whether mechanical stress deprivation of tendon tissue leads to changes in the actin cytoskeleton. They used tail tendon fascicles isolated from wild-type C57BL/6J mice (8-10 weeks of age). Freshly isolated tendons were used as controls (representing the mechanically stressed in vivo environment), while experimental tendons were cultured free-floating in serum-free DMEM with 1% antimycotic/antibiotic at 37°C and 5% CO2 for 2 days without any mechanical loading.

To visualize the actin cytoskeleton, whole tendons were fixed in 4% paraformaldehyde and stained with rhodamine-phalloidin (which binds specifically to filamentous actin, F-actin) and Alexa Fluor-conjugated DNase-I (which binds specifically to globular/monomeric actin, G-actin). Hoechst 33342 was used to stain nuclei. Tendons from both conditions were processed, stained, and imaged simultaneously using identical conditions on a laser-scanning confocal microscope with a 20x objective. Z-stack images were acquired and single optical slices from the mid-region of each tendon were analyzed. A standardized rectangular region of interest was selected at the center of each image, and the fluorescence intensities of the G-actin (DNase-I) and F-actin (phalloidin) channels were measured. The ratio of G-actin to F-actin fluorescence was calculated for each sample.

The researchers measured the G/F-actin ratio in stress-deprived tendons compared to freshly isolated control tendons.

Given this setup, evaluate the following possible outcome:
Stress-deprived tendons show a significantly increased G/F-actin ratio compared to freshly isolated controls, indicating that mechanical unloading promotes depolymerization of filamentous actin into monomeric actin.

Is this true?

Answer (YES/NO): NO